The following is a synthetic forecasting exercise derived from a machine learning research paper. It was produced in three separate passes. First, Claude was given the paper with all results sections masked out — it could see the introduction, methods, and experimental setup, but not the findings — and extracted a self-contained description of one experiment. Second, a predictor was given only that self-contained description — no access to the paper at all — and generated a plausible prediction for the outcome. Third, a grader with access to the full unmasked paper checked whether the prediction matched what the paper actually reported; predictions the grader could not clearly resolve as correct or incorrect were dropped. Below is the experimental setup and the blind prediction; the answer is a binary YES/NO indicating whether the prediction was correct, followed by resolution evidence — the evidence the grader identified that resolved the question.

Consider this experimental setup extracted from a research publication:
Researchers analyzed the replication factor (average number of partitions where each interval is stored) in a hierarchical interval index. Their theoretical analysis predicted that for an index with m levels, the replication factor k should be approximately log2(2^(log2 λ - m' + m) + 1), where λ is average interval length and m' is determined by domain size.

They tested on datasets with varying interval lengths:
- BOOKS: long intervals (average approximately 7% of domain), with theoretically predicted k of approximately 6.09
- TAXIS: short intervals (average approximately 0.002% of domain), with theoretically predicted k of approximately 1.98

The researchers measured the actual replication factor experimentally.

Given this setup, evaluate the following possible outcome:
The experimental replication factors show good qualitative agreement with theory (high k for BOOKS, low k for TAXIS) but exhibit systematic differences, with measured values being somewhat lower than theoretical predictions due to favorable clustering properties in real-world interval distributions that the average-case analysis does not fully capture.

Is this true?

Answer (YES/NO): NO